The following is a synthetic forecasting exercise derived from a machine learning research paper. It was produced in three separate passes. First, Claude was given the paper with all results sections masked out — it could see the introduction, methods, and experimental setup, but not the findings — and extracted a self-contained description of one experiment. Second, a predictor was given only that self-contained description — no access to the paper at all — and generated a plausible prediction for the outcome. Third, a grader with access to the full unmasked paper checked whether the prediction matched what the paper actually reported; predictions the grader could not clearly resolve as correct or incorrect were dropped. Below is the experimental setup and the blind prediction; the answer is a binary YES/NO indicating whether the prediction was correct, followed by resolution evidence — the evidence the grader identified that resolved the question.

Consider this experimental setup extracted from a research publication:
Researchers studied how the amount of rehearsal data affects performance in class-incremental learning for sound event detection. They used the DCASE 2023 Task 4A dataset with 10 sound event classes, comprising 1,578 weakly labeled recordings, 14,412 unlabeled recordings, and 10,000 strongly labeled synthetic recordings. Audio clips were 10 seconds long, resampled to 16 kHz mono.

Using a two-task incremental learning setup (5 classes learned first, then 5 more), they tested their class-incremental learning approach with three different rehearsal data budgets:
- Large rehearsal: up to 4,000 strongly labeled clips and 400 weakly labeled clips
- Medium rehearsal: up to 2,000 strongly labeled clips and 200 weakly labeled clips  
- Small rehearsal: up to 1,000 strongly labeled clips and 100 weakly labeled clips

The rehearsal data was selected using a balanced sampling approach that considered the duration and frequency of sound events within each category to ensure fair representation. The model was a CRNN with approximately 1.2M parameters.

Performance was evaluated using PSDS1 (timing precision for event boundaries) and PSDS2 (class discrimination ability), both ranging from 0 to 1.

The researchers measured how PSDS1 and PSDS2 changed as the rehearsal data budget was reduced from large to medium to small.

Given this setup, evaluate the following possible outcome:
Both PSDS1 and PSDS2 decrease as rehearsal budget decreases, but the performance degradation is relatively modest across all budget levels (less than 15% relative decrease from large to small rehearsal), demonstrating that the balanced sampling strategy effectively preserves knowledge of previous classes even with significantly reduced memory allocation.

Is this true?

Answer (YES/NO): NO